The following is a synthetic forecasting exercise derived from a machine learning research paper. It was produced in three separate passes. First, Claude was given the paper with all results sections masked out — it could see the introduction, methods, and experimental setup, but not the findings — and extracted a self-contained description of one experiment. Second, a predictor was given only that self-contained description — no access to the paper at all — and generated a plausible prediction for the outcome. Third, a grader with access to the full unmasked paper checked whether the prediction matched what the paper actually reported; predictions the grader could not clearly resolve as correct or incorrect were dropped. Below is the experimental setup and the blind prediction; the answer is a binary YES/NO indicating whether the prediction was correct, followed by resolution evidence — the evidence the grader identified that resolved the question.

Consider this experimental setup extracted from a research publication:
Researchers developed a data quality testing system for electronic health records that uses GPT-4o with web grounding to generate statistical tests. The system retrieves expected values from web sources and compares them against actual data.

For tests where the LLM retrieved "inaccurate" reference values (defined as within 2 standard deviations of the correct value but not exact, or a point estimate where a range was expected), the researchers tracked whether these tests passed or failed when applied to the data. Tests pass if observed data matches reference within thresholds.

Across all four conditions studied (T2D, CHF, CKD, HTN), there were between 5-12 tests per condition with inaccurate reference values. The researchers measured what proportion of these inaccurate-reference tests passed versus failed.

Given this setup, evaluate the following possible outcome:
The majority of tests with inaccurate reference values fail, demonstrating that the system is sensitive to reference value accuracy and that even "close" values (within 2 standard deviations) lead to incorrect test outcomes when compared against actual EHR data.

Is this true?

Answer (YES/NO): YES